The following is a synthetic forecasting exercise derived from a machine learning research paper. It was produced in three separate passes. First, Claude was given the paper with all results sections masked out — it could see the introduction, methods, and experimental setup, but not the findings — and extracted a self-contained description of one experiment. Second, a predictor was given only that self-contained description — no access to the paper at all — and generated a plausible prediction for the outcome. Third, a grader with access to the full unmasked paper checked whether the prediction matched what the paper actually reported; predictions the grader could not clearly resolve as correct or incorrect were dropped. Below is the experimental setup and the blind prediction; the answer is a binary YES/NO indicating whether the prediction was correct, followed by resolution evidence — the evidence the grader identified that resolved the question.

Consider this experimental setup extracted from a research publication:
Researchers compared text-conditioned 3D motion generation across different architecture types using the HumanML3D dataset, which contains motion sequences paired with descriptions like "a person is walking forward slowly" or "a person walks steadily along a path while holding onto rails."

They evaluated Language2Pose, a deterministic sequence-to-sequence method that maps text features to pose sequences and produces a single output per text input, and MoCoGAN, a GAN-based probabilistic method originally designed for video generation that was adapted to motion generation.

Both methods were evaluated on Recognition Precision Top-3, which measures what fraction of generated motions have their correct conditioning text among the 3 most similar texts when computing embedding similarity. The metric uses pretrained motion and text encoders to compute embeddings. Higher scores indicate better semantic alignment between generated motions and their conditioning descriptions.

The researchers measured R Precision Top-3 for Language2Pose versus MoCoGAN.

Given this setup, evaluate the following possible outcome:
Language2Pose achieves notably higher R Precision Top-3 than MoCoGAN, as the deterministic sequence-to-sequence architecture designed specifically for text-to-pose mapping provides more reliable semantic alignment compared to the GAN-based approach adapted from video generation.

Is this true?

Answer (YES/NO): YES